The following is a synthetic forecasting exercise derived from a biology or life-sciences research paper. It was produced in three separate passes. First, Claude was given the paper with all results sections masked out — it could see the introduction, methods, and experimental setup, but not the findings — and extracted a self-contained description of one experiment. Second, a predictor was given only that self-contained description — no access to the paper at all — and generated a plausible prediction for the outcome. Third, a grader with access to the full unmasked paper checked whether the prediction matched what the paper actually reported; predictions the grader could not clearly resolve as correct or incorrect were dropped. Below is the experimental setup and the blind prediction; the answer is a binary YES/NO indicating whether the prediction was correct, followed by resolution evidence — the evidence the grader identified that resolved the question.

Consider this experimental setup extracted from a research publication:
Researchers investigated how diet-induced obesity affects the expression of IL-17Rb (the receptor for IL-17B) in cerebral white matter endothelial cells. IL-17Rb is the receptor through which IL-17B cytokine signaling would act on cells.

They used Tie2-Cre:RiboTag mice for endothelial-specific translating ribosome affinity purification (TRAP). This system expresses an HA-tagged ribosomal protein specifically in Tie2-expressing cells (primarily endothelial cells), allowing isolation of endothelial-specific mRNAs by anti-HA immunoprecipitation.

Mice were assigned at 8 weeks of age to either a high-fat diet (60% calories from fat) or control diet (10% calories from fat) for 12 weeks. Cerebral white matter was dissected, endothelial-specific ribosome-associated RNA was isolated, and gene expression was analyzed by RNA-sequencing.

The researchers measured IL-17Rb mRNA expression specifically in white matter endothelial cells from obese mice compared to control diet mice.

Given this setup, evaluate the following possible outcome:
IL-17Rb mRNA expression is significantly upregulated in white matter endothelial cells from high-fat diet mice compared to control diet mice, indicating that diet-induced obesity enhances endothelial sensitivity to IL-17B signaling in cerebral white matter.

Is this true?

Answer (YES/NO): YES